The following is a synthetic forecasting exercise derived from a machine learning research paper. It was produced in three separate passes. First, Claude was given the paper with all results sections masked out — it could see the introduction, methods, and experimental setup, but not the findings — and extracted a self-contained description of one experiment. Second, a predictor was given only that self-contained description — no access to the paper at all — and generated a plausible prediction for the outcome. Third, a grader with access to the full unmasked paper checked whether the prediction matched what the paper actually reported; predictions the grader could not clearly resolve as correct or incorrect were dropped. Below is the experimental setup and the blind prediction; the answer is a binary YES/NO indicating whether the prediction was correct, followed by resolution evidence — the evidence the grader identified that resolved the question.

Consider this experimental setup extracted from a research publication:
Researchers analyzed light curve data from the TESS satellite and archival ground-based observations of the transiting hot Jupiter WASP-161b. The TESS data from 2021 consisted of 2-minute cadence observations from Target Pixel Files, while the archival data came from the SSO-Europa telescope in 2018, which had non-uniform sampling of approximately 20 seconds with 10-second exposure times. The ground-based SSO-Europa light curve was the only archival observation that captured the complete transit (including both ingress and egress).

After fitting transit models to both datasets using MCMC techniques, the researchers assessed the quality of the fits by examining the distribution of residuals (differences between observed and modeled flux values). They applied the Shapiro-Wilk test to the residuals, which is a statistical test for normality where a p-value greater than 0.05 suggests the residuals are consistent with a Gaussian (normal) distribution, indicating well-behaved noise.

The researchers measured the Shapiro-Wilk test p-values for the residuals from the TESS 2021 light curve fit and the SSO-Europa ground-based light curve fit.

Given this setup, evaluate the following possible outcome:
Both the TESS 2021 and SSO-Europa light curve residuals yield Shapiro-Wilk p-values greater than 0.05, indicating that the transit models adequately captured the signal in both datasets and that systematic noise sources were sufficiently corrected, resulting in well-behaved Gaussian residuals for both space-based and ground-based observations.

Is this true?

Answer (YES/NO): NO